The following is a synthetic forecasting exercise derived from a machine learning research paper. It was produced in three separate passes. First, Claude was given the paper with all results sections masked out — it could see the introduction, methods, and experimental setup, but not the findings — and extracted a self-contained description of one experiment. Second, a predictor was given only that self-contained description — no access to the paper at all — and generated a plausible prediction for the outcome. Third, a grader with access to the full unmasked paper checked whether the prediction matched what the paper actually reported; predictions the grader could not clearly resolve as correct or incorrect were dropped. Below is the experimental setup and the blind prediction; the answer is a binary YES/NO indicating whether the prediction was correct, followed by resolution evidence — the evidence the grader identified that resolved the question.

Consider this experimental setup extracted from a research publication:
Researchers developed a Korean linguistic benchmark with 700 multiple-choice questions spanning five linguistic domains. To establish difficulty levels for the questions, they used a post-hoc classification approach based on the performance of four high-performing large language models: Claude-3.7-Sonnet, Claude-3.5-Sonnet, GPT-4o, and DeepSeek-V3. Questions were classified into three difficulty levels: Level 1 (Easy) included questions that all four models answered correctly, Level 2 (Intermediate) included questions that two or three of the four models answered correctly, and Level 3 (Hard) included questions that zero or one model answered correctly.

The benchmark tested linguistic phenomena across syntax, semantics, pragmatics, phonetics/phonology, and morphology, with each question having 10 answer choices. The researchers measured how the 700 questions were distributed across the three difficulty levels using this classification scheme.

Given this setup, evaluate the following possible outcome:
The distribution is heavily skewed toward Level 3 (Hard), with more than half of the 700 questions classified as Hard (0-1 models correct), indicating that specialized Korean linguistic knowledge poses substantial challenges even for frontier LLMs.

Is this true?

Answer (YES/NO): NO